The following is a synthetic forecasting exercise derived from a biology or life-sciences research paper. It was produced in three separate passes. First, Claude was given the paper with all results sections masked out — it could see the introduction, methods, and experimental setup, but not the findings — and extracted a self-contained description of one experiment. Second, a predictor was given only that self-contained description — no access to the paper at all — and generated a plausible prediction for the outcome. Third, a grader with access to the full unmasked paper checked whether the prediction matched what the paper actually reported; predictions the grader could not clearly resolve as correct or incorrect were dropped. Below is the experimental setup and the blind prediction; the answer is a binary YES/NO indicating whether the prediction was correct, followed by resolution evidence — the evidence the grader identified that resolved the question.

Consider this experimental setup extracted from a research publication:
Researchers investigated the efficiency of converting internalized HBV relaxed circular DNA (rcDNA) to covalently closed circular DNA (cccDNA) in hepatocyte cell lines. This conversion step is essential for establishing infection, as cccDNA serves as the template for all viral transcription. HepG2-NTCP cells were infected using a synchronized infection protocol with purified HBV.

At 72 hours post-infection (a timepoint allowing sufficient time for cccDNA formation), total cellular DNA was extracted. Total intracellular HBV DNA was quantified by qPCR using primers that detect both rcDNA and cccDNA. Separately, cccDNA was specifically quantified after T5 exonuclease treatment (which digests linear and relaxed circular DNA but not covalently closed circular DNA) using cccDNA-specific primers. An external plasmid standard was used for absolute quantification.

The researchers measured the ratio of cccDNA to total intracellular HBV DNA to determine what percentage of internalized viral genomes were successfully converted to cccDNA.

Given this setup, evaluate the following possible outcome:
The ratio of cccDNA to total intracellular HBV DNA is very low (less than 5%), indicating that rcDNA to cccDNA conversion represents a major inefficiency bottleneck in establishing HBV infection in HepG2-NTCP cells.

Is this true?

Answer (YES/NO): YES